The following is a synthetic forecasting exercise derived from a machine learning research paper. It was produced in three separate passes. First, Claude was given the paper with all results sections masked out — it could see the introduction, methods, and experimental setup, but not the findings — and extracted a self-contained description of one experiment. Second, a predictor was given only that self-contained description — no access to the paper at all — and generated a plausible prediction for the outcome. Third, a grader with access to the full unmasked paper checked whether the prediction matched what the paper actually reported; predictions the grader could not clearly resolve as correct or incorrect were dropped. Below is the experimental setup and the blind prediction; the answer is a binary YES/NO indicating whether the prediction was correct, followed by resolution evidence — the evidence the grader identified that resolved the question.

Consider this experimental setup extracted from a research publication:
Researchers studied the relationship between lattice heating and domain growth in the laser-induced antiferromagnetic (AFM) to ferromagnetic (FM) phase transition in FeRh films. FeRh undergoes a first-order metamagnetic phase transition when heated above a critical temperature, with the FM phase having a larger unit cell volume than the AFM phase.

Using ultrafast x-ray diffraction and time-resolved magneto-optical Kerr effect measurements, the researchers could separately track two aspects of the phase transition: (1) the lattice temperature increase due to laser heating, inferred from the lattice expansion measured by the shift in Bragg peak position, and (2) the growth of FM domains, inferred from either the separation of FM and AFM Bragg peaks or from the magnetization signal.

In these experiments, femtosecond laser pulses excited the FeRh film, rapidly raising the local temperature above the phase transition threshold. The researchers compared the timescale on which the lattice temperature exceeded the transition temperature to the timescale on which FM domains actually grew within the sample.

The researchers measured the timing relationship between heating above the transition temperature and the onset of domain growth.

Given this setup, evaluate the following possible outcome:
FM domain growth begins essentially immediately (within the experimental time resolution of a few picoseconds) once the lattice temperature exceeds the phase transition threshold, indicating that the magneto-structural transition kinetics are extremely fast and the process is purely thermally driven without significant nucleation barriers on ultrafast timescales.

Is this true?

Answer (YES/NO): NO